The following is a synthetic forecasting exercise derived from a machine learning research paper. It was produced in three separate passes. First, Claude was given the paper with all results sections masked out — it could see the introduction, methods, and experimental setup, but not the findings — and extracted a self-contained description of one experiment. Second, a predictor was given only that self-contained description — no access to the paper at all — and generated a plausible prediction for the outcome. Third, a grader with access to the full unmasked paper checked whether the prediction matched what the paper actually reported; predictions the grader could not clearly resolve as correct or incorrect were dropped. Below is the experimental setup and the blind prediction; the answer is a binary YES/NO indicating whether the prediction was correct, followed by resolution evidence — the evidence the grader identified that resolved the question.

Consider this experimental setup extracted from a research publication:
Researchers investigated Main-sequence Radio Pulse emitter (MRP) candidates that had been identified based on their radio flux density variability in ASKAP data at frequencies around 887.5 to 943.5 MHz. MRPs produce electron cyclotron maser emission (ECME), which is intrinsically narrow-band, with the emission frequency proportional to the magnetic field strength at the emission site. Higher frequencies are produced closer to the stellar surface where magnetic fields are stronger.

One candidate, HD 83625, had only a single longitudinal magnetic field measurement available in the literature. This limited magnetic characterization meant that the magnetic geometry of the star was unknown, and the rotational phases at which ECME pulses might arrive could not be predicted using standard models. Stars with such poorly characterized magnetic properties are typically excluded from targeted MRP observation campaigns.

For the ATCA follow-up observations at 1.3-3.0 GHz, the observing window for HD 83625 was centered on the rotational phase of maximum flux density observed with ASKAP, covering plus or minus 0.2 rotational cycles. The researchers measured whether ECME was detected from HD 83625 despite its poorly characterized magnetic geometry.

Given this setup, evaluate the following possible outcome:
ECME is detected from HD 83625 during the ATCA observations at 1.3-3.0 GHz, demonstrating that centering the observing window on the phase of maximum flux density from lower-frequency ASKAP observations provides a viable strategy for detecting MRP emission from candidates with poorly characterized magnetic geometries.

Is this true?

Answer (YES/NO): YES